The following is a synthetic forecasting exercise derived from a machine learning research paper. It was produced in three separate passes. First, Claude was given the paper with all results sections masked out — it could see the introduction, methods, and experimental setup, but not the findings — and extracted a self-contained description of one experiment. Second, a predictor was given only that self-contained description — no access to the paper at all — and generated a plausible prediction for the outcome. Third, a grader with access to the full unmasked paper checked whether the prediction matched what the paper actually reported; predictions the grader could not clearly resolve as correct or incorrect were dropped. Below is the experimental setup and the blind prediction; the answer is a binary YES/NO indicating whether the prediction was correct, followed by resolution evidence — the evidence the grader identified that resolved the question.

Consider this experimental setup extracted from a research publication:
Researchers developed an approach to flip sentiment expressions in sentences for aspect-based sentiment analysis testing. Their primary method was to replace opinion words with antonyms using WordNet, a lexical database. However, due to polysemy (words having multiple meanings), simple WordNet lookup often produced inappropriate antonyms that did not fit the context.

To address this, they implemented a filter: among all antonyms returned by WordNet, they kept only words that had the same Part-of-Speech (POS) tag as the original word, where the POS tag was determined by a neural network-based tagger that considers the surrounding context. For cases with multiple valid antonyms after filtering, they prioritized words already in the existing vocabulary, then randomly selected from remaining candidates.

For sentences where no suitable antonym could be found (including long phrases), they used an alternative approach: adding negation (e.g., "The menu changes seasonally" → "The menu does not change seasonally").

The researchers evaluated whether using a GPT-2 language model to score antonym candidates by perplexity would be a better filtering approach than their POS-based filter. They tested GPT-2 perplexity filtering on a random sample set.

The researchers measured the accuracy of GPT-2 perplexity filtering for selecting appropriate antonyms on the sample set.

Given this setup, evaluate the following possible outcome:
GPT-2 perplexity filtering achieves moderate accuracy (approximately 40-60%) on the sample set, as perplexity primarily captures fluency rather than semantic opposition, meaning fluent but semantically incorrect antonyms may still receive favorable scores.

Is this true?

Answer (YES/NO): NO